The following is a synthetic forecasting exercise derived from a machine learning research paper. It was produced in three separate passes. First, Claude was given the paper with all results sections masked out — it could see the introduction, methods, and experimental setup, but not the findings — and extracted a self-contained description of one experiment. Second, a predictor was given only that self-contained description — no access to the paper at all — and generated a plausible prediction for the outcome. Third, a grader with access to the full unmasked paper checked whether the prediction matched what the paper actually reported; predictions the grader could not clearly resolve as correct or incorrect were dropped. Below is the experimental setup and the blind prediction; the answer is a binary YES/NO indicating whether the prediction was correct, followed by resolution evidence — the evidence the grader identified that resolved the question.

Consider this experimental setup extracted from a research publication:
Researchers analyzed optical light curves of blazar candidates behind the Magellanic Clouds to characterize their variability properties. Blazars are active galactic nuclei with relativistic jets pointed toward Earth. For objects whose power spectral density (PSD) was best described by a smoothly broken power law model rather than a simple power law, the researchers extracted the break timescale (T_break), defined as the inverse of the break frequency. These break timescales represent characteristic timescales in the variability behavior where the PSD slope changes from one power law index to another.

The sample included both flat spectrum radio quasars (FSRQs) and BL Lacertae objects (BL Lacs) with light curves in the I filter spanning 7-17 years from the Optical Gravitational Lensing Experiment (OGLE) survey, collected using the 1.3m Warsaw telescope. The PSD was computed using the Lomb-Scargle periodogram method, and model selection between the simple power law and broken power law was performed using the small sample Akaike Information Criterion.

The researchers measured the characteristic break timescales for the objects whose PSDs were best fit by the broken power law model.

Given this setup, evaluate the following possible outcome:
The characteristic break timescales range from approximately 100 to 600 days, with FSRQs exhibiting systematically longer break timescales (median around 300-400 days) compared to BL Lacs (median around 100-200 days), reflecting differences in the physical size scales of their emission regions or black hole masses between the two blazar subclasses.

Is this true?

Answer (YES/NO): NO